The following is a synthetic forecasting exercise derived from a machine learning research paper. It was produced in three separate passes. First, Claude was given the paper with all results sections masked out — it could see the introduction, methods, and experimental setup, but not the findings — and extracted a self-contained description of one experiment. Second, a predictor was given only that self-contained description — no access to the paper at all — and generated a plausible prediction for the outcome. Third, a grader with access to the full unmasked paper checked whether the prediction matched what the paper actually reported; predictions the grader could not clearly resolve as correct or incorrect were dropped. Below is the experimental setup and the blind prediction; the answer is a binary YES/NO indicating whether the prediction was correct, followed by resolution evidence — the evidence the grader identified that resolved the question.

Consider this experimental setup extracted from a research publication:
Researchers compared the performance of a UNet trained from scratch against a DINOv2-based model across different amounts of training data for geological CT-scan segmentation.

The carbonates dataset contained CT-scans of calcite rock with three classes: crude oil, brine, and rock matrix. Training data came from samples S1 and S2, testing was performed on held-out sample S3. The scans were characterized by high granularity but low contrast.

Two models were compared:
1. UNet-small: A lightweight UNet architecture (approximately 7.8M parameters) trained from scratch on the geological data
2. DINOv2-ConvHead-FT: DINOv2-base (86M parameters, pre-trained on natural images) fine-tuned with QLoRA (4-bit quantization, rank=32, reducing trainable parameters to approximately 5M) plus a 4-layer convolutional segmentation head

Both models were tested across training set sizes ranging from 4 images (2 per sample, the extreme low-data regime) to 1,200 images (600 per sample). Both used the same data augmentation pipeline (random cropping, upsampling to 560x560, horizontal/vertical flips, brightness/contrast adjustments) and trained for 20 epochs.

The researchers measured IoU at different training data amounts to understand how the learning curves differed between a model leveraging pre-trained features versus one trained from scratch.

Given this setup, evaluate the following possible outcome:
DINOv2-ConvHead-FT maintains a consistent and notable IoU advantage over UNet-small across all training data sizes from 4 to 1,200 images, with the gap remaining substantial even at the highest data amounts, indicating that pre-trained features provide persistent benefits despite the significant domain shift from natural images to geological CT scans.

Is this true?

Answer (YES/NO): YES